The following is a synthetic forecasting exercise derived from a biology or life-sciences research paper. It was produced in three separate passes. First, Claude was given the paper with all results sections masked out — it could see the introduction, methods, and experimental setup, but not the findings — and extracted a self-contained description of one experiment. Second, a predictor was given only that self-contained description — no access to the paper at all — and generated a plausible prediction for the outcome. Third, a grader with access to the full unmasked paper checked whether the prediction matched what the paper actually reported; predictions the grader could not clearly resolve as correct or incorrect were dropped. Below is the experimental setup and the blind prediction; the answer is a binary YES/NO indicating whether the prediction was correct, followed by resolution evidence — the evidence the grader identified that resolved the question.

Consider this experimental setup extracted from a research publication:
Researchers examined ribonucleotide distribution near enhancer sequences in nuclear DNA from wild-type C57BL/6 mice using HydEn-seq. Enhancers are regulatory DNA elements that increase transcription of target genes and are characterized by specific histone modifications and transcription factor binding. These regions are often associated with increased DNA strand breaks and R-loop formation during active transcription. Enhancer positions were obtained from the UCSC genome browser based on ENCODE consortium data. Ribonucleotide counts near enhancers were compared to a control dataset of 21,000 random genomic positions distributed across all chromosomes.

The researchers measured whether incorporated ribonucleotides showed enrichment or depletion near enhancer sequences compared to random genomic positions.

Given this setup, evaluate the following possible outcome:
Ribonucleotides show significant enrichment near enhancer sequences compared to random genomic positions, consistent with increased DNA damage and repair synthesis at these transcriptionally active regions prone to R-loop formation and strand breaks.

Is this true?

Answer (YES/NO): YES